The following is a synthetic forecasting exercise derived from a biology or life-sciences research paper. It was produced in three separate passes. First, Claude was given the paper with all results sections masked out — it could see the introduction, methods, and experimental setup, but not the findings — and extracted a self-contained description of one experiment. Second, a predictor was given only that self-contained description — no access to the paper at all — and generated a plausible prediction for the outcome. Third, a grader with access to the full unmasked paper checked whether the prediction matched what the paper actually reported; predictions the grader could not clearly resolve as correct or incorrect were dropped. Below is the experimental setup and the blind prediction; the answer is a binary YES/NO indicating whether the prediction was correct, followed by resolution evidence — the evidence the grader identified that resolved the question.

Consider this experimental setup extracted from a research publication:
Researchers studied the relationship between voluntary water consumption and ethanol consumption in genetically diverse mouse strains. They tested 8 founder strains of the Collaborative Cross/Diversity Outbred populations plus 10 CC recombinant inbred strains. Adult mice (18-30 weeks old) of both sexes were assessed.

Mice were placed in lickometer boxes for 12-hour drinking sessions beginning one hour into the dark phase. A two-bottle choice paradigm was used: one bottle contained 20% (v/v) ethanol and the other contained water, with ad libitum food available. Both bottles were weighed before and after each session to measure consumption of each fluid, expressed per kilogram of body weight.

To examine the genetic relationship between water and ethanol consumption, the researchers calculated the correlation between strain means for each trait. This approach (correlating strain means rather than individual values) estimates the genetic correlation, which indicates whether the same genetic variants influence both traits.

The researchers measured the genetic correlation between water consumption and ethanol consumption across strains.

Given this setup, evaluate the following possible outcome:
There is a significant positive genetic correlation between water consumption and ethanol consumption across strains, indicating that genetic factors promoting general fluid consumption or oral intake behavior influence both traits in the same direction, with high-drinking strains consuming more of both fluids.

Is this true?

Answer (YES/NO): NO